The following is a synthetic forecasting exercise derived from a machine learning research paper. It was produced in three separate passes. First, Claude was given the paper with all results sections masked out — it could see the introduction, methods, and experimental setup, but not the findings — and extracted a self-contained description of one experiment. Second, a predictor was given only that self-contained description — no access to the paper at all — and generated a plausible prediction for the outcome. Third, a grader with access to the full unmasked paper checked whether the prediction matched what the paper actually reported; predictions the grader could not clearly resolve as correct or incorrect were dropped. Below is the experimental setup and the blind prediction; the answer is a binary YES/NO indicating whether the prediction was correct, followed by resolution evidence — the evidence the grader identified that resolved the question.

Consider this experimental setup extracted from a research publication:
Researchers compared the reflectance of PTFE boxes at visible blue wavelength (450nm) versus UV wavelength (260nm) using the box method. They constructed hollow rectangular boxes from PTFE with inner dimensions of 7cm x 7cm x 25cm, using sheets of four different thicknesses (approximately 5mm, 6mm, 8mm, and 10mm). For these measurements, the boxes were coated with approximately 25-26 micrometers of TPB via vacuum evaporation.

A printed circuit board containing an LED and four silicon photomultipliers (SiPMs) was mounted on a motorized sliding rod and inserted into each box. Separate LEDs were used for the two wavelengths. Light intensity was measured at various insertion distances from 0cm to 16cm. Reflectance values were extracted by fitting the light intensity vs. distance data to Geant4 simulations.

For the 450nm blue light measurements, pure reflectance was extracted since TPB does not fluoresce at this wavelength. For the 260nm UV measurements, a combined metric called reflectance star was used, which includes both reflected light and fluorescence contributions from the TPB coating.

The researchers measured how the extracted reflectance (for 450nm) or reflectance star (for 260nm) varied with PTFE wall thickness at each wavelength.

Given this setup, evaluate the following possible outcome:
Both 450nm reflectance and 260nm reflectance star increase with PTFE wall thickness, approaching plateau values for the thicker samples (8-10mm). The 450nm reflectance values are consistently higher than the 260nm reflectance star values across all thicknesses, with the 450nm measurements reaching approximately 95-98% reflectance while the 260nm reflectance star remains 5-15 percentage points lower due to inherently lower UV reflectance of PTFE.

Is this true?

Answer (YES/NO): NO